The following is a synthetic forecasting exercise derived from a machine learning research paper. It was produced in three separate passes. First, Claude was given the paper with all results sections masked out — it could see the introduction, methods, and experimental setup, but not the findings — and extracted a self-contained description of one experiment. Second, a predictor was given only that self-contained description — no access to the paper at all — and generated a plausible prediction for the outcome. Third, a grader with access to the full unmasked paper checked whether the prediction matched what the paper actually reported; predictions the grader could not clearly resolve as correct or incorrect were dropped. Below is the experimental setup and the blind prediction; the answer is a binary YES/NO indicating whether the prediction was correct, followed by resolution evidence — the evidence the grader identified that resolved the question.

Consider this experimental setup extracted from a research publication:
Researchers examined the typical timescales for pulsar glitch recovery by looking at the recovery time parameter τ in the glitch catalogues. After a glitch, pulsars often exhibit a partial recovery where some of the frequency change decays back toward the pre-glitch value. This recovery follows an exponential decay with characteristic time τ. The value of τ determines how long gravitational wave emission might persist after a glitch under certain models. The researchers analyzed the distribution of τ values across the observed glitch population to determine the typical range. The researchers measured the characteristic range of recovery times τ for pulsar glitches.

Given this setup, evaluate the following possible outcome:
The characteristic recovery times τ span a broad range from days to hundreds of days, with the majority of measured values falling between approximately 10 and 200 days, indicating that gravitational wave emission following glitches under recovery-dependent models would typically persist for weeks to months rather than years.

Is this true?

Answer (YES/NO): NO